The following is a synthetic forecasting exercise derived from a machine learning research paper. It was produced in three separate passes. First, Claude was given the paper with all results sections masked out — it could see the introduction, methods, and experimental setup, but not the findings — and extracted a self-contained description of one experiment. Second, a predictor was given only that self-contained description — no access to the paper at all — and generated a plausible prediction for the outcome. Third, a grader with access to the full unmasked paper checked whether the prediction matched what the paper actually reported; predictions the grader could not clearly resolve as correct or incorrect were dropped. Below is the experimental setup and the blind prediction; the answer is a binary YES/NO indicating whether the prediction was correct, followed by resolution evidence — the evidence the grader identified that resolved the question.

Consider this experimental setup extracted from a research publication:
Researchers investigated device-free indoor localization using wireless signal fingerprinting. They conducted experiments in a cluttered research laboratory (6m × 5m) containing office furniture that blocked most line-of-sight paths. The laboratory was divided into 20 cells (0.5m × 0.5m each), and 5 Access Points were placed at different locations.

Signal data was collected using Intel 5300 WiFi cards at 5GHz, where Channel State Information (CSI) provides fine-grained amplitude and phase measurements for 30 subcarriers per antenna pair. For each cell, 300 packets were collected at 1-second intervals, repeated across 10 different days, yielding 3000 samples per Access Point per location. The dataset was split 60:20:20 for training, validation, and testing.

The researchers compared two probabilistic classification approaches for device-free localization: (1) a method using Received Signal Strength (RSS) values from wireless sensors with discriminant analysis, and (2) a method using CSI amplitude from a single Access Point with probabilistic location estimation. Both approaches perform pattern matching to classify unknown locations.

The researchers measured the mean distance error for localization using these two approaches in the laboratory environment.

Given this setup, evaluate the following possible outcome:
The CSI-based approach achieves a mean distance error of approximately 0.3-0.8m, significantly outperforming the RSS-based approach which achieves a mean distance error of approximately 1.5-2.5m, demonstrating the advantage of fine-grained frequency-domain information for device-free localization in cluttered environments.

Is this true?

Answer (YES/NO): NO